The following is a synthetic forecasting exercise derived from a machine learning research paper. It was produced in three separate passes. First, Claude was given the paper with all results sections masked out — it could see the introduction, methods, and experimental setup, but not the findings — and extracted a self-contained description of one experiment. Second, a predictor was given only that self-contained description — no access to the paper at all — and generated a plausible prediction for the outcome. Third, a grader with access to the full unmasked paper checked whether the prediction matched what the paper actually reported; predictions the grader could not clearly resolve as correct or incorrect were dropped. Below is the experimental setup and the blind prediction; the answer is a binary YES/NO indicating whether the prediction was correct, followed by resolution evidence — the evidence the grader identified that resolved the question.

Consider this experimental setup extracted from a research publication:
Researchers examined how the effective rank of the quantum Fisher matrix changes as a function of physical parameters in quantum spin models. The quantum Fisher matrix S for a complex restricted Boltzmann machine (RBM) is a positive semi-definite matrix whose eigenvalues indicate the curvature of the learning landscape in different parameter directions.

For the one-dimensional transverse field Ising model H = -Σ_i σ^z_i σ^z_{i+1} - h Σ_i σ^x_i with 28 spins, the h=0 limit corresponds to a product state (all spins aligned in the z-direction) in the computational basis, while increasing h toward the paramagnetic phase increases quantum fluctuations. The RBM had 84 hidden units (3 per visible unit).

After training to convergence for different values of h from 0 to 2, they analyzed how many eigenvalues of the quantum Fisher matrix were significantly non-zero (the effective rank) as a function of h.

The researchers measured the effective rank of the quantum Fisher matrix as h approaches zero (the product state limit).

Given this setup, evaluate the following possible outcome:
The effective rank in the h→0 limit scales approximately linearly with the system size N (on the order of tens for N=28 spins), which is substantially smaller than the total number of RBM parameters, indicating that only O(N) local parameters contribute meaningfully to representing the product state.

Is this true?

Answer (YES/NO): NO